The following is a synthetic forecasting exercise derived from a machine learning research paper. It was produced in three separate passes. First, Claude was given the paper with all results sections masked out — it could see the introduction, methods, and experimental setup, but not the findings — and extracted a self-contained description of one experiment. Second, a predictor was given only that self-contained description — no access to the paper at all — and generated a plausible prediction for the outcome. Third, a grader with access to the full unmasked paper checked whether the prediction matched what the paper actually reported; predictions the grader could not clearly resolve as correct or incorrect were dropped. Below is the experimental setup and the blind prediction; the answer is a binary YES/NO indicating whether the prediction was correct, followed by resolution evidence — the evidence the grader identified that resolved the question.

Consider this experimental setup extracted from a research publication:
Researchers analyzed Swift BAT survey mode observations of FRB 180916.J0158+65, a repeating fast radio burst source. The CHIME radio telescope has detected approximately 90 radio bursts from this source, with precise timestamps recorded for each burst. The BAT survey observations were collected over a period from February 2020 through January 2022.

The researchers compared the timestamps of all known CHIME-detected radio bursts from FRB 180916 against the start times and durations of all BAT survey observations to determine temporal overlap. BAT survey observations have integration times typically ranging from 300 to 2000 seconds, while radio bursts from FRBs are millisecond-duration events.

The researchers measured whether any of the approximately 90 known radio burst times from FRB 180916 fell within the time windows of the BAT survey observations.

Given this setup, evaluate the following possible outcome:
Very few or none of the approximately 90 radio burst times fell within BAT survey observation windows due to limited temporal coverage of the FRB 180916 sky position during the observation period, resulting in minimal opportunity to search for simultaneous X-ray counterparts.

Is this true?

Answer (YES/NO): YES